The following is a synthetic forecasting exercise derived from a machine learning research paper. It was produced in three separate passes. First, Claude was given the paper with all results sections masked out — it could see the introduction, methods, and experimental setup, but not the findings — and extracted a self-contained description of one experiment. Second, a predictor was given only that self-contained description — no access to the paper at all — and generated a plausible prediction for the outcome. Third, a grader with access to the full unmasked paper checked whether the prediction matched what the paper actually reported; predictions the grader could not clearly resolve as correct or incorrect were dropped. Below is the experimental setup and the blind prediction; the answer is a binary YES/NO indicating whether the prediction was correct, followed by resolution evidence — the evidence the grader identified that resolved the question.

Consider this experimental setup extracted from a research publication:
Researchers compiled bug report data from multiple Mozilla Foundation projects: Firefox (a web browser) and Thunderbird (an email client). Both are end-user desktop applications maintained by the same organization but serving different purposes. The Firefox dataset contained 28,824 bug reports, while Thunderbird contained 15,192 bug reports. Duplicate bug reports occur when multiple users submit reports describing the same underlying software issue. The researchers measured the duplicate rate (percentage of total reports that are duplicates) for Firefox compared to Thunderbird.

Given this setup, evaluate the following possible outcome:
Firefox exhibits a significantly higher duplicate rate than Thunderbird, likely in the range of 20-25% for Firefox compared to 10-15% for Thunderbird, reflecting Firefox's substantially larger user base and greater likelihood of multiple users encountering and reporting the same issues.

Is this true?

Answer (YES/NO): NO